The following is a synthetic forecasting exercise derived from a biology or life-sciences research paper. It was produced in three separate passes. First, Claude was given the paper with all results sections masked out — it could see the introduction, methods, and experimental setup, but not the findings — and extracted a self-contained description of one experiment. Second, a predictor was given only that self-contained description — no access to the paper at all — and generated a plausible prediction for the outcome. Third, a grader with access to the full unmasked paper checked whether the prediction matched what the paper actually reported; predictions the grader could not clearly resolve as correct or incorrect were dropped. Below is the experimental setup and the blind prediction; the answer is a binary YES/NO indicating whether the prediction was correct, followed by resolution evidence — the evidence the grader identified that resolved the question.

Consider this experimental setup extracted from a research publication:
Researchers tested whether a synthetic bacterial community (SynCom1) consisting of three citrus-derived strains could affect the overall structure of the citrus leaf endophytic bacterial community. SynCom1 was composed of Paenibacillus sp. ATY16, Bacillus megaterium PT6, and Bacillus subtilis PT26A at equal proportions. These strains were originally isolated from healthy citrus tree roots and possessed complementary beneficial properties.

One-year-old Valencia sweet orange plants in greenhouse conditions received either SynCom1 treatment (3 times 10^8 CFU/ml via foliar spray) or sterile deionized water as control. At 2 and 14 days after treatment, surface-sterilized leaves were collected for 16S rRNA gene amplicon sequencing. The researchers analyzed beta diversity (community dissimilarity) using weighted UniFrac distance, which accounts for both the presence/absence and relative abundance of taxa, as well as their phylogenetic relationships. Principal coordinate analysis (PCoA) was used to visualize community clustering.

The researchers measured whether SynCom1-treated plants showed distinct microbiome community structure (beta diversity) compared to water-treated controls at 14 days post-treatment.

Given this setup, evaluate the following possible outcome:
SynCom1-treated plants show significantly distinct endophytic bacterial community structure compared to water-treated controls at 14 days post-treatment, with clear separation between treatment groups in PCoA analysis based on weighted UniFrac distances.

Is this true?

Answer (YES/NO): YES